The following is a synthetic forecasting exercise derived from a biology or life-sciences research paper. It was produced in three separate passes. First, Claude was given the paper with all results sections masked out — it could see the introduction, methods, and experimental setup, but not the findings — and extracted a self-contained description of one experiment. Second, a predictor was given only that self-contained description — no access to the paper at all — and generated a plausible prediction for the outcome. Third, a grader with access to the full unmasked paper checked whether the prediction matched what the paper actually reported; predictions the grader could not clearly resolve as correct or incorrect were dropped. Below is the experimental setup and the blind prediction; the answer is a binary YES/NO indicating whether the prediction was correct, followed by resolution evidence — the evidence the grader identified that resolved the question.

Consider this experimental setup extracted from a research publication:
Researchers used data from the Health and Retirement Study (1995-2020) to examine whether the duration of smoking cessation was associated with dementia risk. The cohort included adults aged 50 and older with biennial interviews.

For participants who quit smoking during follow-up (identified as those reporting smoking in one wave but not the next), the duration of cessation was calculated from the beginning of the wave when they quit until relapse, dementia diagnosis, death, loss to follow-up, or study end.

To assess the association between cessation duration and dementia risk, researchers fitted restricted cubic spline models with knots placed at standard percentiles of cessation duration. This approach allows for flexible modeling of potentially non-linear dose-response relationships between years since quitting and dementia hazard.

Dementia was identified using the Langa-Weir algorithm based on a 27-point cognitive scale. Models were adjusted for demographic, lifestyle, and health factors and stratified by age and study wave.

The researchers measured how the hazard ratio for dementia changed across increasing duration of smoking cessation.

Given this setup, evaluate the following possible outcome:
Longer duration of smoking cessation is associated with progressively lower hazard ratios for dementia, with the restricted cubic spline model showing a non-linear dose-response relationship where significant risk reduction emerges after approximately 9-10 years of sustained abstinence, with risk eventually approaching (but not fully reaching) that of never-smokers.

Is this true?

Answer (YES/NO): NO